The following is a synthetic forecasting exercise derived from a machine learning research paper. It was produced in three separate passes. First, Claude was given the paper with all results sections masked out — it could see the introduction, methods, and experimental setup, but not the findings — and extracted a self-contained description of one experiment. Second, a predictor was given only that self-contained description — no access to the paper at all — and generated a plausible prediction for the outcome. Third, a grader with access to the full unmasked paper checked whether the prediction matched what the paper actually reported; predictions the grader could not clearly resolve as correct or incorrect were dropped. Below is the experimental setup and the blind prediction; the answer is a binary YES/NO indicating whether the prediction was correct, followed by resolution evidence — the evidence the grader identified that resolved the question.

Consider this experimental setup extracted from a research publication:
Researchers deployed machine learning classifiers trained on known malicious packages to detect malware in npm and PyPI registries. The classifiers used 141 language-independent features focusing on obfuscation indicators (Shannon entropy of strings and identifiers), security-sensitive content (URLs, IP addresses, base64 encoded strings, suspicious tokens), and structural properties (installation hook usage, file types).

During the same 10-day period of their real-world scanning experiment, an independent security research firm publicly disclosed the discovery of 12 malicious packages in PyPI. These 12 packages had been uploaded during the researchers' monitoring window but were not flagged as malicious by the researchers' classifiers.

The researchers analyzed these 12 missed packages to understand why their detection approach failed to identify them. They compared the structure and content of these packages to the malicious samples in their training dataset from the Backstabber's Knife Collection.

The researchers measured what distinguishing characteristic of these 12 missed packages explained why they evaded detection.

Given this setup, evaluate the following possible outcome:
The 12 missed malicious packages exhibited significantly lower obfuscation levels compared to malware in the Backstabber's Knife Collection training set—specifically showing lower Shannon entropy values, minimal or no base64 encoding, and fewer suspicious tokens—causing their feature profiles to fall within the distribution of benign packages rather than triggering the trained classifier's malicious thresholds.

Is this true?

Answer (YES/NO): NO